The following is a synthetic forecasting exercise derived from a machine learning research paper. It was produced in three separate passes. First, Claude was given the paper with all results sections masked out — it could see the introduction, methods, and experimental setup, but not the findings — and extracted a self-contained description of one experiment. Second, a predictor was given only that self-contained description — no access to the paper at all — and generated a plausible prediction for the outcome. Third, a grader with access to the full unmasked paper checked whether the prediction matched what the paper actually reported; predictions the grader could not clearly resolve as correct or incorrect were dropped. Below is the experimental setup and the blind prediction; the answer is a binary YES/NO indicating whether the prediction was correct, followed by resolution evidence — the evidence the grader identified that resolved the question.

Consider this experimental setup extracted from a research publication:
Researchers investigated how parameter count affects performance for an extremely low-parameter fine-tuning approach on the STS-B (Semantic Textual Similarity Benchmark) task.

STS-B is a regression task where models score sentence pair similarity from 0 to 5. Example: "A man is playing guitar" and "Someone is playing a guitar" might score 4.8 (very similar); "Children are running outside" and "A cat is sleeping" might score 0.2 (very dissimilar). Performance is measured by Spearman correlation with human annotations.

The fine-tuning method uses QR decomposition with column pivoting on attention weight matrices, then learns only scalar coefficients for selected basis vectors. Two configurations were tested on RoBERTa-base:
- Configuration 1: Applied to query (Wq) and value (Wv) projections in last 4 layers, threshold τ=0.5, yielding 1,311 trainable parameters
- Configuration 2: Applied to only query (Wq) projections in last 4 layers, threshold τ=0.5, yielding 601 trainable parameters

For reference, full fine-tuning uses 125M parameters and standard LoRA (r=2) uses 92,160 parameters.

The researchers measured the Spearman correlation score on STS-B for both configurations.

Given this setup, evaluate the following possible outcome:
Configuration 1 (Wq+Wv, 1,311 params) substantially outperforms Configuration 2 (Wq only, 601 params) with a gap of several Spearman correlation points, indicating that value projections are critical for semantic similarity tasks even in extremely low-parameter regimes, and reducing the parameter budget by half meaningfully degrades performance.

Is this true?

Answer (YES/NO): NO